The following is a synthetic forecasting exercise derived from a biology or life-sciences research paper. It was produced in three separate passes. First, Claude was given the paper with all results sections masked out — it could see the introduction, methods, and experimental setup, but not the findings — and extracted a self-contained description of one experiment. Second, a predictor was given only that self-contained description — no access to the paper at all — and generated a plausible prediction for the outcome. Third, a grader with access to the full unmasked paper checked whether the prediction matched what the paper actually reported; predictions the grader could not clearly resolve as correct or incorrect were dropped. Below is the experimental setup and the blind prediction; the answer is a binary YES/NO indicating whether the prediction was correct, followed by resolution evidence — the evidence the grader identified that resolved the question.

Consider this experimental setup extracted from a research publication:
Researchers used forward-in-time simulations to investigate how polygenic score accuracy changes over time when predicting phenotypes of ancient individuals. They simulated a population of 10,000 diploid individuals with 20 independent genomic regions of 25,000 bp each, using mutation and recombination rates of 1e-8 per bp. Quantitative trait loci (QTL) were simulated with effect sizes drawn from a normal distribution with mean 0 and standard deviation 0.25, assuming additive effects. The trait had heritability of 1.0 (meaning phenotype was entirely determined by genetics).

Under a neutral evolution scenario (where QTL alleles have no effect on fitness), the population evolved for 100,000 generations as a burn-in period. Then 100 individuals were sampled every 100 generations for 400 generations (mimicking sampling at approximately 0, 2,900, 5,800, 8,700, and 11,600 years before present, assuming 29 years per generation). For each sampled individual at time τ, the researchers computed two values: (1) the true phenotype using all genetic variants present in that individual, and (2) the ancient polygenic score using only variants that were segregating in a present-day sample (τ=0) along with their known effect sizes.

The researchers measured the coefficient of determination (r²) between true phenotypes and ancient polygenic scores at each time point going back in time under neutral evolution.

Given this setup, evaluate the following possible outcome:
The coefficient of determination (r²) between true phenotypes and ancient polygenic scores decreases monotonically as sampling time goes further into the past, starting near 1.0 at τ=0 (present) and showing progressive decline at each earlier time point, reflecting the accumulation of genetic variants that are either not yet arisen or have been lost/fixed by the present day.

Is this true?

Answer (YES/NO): NO